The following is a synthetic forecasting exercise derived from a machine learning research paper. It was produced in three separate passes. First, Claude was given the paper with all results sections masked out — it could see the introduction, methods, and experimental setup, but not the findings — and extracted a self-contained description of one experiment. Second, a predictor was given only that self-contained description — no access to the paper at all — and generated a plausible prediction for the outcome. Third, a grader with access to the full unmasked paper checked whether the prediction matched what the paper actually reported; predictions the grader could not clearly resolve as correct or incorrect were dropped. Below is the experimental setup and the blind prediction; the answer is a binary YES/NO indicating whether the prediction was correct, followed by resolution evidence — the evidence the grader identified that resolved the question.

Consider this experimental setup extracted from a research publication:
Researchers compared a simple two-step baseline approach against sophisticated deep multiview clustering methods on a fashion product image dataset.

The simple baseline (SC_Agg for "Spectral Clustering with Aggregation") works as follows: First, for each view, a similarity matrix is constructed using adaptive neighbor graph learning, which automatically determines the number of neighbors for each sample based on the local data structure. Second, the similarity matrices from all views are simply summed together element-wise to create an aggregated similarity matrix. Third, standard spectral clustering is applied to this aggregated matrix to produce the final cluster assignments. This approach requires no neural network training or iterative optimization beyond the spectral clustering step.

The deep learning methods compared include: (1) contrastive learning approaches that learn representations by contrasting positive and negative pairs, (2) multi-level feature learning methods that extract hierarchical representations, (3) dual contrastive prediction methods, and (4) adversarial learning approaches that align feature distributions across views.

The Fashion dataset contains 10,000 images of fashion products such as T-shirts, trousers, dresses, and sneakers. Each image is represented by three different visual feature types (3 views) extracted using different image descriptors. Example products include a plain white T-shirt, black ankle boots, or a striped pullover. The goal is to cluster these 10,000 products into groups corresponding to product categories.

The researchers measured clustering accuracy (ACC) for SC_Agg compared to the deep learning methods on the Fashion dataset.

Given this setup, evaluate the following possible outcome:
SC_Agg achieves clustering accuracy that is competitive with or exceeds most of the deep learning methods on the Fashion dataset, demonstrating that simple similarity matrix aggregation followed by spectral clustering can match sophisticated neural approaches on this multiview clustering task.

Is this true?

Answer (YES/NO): YES